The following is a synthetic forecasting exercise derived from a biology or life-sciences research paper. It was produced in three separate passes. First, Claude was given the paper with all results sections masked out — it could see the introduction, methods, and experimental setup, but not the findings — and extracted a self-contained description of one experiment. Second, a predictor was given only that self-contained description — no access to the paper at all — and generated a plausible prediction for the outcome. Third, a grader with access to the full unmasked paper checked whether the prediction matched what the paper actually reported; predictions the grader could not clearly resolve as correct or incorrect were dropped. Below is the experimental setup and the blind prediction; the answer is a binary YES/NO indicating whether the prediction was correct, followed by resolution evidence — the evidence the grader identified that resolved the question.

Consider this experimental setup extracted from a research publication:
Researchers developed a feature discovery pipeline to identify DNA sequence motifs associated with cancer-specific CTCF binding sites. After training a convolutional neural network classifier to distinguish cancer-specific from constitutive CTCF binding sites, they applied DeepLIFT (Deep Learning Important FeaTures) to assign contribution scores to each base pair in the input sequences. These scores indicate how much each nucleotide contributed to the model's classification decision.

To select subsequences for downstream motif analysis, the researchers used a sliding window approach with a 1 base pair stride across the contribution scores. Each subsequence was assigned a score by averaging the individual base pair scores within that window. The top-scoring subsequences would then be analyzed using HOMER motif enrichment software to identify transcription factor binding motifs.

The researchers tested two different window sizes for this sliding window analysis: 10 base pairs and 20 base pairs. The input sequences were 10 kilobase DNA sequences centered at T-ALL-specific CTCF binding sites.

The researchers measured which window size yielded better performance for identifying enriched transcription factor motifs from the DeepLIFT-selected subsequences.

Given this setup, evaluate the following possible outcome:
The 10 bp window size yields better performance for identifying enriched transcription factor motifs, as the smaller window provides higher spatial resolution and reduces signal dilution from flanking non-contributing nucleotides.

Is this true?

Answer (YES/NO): NO